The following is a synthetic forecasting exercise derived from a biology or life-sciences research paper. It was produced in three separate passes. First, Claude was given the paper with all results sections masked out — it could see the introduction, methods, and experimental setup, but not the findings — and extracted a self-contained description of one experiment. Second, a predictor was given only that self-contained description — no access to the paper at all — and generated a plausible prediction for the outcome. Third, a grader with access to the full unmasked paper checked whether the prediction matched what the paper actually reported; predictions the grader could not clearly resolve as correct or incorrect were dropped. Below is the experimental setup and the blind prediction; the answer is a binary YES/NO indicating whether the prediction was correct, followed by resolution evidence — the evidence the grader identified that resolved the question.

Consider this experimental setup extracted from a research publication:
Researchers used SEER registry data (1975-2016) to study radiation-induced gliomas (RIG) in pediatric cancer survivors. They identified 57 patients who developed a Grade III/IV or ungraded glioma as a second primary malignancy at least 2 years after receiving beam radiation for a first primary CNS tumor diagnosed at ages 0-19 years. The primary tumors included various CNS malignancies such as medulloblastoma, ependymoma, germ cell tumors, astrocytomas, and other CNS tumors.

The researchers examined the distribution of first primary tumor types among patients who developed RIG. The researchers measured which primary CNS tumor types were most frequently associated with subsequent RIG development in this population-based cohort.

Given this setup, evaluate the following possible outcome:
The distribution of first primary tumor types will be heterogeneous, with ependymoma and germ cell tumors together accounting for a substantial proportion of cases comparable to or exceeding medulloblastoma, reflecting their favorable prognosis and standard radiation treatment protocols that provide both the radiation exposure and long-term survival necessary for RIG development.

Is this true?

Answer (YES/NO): NO